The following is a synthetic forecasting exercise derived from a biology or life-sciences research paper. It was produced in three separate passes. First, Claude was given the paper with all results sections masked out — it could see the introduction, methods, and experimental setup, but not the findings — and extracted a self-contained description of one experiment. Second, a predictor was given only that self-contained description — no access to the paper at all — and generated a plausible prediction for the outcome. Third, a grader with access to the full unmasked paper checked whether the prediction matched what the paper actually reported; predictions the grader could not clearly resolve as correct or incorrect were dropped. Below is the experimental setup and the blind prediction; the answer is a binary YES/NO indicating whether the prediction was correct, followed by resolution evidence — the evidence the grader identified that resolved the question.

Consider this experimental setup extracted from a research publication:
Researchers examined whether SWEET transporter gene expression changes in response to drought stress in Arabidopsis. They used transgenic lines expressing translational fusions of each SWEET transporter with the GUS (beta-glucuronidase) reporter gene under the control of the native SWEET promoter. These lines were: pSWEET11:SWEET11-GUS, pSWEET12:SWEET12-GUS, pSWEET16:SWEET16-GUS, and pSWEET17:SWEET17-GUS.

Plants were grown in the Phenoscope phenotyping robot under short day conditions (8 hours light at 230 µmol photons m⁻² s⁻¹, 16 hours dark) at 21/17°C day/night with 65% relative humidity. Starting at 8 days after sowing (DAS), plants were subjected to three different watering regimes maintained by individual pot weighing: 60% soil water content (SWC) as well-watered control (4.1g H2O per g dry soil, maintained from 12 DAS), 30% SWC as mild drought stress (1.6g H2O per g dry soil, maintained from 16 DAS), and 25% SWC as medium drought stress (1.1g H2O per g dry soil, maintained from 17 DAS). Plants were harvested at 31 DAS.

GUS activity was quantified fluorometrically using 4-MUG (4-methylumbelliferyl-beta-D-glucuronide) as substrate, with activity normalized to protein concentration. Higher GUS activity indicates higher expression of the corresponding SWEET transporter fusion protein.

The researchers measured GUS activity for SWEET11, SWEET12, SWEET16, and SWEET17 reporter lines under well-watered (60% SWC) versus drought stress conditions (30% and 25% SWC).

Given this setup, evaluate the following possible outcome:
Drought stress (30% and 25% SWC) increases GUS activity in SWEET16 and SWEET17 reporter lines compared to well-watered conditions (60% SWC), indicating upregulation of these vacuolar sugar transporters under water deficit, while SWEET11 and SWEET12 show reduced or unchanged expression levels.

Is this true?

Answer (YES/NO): NO